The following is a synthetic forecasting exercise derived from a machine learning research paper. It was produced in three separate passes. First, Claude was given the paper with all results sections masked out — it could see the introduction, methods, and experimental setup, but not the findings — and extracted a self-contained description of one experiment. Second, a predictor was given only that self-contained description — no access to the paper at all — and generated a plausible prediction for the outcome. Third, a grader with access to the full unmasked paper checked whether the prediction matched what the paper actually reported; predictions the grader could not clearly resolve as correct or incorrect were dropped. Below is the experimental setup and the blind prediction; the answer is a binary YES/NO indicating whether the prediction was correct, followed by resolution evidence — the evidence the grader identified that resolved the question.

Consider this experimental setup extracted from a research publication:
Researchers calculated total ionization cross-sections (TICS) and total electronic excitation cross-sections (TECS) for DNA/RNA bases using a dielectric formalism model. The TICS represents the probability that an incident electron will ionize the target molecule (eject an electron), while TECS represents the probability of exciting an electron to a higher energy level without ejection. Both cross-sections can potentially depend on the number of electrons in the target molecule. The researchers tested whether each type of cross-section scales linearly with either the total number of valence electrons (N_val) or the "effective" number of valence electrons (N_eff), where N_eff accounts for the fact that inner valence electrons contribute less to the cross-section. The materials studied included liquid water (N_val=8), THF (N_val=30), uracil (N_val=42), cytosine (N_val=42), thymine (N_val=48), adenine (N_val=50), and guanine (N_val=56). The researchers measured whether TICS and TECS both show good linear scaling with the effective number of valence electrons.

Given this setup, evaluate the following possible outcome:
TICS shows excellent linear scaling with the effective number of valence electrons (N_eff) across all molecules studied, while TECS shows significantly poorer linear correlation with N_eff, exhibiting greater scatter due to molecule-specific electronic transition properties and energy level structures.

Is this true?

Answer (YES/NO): YES